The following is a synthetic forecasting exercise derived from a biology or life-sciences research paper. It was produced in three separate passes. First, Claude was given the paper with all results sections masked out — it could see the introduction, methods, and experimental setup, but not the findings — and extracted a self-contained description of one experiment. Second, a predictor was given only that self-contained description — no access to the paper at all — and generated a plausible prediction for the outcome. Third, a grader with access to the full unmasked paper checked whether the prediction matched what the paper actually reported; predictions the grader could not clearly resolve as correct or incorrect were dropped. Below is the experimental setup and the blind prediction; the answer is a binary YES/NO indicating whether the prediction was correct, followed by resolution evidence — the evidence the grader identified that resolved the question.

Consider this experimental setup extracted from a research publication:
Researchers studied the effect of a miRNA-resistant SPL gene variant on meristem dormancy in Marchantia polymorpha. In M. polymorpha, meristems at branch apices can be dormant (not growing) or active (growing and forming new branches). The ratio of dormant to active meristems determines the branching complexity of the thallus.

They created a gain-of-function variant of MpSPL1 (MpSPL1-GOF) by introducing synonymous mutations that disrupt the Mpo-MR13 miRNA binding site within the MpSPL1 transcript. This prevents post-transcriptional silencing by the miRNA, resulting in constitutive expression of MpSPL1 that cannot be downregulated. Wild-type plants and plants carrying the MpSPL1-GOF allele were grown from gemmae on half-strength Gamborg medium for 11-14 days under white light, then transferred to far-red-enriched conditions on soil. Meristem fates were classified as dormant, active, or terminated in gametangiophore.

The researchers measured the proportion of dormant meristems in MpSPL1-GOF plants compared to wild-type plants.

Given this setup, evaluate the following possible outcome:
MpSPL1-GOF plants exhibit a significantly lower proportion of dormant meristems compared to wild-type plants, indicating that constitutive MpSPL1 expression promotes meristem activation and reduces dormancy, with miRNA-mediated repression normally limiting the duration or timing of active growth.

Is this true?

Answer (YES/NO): NO